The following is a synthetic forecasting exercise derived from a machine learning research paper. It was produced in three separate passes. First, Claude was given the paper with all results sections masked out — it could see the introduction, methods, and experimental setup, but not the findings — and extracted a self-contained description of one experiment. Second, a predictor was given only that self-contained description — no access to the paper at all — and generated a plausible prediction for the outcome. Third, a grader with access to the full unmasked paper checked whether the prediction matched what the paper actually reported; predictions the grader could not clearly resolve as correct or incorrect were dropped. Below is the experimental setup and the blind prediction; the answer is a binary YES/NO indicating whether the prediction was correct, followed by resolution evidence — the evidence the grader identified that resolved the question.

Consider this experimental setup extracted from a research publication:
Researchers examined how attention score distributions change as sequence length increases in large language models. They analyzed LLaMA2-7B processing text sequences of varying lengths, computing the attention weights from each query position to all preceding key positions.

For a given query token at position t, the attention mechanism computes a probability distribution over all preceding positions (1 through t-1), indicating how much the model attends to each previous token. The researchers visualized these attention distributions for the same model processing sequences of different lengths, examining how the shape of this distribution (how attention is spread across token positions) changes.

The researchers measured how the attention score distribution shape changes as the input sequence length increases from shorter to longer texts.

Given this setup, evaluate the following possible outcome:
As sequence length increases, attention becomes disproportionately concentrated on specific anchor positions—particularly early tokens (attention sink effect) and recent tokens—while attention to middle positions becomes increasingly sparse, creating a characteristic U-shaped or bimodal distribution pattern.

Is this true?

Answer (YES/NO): NO